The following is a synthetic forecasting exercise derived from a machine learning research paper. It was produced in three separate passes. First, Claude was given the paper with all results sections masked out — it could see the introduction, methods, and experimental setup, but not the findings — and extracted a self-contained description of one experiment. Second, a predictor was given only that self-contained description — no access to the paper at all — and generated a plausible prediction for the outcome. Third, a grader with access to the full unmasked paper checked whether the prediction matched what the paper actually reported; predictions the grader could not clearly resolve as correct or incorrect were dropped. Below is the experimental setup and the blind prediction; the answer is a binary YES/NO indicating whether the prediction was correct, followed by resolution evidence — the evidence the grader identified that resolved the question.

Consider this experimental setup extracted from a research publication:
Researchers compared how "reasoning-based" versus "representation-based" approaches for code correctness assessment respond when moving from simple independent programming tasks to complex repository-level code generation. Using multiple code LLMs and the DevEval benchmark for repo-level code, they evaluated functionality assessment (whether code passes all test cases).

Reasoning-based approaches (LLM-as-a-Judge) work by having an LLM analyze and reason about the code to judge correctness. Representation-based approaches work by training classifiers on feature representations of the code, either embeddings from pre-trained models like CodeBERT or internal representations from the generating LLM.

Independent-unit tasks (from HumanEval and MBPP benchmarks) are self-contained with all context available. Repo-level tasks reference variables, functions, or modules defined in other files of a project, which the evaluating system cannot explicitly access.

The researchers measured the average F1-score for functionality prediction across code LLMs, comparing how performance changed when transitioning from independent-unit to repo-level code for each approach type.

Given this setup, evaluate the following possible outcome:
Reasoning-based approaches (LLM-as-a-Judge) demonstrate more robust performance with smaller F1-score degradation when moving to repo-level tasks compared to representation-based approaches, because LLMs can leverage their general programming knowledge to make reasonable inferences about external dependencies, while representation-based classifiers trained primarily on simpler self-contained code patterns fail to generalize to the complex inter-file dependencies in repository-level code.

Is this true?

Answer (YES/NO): NO